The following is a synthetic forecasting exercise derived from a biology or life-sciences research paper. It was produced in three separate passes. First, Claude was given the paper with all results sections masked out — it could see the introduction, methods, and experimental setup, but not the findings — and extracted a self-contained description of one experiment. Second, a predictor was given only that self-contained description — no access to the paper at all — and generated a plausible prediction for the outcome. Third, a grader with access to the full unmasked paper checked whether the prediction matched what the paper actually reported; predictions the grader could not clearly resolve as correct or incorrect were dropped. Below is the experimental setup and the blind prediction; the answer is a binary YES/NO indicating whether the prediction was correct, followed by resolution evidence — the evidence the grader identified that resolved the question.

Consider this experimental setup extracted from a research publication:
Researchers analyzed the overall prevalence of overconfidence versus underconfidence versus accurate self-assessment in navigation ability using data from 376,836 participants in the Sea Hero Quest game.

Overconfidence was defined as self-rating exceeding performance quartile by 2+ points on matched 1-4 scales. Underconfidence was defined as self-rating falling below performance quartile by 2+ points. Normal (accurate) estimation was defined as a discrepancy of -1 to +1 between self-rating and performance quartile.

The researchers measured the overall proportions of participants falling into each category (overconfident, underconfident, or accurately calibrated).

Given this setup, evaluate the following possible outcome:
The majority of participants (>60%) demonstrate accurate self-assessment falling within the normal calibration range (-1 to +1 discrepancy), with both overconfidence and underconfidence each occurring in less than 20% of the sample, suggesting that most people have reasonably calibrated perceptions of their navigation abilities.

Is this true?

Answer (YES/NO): NO